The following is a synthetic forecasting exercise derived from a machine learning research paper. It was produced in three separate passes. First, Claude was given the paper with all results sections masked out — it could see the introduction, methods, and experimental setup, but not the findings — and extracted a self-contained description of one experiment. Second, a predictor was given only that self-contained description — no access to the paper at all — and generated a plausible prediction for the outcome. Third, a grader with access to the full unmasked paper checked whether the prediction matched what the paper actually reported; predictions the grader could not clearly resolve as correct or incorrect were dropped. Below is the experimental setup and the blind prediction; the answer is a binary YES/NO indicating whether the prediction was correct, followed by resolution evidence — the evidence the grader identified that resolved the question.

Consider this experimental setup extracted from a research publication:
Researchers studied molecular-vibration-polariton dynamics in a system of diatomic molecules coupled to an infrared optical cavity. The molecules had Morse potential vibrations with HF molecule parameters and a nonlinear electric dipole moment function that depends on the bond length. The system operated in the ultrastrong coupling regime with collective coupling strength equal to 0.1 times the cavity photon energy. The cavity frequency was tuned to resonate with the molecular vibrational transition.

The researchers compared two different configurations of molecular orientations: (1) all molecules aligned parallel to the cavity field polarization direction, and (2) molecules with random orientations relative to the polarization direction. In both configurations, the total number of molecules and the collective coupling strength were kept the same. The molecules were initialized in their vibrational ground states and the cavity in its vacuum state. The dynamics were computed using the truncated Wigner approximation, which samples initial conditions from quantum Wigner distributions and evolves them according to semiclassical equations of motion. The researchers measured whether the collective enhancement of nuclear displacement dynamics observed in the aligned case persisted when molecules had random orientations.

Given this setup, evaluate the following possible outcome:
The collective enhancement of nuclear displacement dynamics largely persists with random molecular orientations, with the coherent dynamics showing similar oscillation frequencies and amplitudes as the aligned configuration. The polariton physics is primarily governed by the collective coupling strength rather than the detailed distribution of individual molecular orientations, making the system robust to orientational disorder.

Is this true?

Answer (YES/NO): NO